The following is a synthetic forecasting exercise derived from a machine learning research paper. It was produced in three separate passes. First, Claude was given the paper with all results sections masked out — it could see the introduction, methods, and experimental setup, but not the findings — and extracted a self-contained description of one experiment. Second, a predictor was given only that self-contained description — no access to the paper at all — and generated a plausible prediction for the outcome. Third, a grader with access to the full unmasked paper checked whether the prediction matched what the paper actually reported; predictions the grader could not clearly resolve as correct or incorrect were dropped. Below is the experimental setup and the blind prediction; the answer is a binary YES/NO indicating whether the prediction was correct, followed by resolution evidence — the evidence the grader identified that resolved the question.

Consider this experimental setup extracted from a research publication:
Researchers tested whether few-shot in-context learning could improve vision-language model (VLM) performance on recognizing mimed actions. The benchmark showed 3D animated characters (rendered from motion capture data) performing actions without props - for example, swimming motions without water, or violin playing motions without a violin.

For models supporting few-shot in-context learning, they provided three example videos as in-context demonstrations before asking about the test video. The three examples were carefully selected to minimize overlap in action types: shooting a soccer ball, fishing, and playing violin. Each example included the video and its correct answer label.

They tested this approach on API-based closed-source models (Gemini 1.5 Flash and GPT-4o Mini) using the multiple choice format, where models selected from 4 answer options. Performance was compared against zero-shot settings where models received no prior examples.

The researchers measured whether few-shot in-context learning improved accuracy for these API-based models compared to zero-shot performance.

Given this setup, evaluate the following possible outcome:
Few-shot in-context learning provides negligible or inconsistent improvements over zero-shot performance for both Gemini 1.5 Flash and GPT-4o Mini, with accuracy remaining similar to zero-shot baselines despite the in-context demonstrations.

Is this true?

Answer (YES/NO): NO